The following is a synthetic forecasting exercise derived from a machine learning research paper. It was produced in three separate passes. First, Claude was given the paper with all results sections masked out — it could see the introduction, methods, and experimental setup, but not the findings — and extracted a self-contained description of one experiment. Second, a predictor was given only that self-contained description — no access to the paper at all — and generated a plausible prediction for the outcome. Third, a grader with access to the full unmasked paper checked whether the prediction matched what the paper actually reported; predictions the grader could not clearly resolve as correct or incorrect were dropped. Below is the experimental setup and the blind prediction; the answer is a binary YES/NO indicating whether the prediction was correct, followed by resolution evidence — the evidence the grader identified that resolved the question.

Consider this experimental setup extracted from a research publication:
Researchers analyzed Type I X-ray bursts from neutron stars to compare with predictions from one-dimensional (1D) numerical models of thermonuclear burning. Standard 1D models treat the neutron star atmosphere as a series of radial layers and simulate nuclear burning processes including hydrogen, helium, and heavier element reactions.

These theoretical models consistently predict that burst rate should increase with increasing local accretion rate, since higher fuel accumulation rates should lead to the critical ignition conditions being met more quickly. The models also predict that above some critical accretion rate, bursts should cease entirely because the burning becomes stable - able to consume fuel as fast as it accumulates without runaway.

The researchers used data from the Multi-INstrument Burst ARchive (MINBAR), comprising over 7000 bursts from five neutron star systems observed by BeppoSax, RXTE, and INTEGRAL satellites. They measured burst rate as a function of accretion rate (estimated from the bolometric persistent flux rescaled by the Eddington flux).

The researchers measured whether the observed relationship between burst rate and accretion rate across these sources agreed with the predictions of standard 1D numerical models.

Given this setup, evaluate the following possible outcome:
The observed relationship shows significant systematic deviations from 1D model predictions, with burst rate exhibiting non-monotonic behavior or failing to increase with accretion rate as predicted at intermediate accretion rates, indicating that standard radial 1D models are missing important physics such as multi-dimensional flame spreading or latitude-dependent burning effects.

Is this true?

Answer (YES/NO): YES